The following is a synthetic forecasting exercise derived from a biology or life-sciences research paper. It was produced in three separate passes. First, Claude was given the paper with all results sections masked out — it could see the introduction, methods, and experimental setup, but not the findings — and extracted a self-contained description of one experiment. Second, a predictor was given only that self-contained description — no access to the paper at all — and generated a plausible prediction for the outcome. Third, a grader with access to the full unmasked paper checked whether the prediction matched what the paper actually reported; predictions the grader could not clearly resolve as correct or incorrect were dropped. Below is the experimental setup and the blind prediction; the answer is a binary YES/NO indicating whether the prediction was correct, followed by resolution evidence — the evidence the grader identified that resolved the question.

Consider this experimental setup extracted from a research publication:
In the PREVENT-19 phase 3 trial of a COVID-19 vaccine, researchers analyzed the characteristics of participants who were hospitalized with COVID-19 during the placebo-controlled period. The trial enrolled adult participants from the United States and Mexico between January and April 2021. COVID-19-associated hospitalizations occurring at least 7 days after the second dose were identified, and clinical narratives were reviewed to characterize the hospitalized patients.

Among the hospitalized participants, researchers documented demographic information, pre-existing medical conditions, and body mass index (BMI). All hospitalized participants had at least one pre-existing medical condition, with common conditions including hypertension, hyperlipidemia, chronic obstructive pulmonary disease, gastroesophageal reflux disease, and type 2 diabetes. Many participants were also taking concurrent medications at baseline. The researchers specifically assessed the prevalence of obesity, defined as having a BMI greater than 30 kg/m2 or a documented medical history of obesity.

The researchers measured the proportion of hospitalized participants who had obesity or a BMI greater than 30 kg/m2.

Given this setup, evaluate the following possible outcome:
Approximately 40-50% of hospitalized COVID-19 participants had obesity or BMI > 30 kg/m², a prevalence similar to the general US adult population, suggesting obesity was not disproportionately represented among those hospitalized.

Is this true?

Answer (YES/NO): NO